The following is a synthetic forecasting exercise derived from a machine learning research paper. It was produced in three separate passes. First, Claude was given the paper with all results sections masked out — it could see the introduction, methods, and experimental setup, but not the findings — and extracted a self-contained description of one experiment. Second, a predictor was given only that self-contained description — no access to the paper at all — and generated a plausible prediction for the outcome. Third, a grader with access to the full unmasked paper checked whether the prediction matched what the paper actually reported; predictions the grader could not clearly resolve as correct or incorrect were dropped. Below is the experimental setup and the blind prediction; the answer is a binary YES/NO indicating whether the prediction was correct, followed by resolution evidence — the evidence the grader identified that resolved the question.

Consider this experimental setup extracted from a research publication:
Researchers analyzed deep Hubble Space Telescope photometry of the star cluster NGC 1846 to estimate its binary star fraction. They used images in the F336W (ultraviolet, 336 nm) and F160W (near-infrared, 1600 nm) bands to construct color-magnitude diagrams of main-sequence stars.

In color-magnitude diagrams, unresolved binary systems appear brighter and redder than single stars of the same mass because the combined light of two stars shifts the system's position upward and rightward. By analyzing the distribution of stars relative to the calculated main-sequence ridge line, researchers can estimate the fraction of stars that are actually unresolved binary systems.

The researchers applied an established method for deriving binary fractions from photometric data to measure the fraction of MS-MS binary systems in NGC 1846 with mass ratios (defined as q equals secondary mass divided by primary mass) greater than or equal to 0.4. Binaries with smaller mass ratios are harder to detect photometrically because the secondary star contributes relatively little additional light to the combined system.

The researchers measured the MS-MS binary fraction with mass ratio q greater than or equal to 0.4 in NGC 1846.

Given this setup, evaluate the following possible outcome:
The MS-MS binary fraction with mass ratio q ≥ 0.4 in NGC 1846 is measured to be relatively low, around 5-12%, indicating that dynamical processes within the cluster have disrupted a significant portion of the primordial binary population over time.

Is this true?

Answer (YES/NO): NO